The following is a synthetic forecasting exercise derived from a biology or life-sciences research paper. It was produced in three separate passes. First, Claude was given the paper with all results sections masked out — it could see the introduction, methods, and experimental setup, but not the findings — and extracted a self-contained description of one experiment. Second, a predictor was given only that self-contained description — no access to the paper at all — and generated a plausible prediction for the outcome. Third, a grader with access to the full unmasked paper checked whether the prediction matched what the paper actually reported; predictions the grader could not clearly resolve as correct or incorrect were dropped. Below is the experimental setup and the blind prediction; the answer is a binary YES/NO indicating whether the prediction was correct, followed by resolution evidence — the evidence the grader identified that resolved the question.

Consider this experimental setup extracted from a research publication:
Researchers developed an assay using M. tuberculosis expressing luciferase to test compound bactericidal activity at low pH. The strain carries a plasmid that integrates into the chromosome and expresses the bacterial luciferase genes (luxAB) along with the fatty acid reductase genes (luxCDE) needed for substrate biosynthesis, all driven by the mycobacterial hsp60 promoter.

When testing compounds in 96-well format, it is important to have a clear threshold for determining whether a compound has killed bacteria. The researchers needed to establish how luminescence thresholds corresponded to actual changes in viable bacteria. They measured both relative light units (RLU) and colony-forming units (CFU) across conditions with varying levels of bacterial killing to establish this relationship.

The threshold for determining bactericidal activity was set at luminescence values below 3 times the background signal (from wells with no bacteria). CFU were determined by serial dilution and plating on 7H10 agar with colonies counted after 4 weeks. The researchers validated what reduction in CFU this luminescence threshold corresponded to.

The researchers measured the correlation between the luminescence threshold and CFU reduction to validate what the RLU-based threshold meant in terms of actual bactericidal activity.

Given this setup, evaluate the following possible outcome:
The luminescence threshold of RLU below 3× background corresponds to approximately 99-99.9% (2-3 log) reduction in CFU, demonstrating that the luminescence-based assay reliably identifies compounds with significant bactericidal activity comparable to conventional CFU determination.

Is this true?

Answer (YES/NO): YES